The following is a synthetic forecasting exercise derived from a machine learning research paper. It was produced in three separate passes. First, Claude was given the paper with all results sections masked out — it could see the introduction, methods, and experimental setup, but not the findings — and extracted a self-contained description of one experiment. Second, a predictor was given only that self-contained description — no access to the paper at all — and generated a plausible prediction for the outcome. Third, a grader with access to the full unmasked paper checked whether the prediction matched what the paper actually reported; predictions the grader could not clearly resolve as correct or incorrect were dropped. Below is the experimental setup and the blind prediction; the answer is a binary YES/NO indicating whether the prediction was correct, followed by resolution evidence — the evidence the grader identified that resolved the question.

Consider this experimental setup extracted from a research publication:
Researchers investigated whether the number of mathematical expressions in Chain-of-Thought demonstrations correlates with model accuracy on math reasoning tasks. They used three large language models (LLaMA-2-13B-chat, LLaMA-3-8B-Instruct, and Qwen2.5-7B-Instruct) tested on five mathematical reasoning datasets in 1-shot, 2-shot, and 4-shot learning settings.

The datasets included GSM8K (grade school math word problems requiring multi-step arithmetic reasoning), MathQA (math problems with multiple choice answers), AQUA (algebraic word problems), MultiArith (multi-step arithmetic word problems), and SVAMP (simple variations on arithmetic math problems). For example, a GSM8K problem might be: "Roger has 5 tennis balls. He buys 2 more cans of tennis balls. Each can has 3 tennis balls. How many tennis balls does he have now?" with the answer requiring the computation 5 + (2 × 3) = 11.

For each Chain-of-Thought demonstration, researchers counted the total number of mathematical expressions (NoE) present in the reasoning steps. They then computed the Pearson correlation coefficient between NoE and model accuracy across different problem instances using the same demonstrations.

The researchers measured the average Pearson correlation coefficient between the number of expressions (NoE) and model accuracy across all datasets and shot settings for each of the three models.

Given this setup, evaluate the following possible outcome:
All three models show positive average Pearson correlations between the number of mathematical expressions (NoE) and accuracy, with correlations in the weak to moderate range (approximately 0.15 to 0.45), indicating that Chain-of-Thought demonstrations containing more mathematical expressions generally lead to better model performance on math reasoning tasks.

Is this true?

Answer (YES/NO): NO